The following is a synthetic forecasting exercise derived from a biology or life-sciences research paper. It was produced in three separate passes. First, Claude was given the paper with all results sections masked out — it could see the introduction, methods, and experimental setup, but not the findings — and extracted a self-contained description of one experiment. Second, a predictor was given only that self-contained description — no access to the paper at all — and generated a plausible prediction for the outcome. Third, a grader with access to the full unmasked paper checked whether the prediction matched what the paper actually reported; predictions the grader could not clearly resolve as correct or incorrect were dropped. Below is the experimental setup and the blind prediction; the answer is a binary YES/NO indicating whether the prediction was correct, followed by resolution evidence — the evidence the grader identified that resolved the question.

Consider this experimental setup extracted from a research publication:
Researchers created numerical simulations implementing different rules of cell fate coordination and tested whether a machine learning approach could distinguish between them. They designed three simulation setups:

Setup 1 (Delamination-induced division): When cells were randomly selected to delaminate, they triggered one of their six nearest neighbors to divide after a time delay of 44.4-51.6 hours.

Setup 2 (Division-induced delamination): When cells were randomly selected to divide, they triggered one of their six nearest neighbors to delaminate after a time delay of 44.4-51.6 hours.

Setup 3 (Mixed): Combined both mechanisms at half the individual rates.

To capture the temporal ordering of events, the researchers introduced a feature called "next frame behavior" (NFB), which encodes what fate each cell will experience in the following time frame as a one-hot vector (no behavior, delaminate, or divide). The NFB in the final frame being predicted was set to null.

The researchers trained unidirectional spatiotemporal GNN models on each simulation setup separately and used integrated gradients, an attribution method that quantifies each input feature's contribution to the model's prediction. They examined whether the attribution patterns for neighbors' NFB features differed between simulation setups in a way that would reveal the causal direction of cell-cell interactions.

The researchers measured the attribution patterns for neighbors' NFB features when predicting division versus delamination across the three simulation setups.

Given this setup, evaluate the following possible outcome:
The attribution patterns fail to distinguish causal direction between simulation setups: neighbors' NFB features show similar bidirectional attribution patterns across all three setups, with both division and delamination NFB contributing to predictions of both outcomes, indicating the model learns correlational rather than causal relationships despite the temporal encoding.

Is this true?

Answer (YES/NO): NO